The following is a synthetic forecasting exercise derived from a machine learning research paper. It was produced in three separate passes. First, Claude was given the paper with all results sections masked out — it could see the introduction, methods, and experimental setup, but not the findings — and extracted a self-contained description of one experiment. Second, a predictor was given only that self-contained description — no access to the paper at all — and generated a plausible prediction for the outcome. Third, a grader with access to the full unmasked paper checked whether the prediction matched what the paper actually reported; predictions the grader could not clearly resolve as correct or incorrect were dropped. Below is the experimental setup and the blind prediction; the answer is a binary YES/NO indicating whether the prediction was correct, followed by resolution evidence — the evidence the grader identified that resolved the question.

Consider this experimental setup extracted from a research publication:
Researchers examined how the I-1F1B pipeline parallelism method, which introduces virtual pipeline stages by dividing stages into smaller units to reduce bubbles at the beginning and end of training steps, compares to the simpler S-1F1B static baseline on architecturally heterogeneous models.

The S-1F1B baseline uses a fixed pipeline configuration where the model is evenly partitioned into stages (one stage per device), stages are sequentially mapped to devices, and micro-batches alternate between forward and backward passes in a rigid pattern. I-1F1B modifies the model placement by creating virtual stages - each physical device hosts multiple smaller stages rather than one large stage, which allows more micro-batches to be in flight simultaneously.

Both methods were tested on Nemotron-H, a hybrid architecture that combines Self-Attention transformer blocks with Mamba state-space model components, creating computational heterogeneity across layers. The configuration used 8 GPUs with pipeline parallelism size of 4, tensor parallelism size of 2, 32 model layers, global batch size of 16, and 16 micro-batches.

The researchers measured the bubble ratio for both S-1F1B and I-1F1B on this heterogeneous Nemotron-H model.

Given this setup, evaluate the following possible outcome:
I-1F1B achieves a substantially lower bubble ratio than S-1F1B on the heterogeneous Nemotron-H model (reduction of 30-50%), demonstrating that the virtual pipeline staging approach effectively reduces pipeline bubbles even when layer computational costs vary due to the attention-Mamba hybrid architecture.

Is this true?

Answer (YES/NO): NO